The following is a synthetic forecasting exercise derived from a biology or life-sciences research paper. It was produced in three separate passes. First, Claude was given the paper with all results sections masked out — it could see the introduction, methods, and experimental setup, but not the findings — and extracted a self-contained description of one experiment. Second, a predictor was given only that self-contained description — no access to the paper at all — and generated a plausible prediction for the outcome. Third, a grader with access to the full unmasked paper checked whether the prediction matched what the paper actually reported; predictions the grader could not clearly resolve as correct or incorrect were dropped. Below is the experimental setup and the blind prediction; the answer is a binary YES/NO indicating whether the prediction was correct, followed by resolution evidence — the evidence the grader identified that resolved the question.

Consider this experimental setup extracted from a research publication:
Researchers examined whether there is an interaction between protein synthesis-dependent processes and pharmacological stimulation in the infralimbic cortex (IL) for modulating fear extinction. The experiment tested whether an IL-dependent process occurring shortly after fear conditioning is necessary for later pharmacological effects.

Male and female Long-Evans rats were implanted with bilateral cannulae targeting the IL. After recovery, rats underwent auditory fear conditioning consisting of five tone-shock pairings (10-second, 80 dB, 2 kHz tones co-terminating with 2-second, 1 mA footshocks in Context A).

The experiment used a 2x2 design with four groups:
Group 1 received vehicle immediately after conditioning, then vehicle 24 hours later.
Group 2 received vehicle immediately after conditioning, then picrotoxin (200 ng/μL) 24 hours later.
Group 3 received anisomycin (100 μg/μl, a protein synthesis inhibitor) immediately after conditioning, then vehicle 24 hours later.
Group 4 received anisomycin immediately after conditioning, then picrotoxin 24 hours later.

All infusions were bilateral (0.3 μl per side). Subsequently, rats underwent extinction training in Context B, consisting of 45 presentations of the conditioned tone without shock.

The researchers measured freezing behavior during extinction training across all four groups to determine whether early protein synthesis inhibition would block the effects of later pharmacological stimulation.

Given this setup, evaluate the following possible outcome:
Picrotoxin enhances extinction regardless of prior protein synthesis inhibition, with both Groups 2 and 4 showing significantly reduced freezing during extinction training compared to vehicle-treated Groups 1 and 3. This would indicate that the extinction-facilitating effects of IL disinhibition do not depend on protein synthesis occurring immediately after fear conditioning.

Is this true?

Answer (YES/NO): NO